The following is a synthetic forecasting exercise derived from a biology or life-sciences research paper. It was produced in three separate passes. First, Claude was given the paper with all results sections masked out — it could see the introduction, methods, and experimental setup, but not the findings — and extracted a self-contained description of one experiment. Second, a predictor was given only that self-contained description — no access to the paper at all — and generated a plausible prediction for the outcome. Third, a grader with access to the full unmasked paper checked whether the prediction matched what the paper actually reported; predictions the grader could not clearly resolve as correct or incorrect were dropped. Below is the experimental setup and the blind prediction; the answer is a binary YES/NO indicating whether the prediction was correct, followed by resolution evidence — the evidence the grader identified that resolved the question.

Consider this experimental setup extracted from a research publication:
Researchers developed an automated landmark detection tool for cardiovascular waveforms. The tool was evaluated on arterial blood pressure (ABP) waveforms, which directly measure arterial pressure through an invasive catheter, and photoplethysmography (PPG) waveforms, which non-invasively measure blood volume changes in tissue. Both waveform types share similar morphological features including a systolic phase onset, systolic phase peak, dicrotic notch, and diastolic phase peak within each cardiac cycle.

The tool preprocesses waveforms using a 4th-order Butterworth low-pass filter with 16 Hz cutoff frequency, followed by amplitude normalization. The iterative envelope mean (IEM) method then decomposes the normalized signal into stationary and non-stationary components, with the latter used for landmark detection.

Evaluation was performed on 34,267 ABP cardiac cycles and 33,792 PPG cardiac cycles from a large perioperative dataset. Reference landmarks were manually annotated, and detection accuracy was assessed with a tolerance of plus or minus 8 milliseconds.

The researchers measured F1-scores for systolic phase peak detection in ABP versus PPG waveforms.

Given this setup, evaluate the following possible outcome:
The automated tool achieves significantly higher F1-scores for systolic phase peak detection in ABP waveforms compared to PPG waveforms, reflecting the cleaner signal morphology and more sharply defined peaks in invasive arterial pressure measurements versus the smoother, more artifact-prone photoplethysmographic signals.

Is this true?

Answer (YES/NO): NO